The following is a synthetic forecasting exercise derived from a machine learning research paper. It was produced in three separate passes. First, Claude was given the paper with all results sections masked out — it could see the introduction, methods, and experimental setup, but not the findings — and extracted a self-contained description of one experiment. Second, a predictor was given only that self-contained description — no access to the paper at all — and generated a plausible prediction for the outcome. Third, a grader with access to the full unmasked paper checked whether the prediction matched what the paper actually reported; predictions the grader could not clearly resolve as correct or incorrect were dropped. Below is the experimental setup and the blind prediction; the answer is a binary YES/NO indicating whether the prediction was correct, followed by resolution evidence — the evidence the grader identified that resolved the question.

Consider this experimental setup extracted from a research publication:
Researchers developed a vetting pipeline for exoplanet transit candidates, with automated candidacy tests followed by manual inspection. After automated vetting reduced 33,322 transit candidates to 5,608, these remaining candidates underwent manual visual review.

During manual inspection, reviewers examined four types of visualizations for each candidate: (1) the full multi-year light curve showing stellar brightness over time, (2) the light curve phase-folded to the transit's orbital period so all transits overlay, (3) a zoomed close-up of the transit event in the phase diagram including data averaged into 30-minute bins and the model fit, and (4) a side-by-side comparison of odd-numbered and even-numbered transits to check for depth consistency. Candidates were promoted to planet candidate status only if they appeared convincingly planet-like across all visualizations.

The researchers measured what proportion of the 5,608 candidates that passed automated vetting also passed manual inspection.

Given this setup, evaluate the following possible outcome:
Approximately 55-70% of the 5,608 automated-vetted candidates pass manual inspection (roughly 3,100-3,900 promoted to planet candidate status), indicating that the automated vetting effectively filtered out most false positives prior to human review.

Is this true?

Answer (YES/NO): NO